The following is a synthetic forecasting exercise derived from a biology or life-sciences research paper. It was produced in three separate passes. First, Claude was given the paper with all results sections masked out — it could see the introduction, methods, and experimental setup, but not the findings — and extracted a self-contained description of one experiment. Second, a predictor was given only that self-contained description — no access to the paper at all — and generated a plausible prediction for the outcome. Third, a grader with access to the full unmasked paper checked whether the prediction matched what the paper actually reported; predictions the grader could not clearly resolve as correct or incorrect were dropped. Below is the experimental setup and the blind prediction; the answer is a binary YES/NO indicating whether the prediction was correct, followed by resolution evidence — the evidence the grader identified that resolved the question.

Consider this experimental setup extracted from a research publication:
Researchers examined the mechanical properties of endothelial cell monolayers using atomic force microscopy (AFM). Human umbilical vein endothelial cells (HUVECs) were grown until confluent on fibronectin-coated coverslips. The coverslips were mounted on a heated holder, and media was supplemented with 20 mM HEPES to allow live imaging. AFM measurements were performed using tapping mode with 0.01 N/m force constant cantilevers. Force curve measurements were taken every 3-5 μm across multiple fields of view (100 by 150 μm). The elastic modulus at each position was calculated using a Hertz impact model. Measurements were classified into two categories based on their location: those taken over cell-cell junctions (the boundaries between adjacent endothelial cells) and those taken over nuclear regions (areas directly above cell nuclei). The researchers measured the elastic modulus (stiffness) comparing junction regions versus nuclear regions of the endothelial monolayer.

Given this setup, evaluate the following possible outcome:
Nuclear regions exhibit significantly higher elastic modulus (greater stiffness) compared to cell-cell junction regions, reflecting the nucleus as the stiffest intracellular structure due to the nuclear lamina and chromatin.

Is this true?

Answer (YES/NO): NO